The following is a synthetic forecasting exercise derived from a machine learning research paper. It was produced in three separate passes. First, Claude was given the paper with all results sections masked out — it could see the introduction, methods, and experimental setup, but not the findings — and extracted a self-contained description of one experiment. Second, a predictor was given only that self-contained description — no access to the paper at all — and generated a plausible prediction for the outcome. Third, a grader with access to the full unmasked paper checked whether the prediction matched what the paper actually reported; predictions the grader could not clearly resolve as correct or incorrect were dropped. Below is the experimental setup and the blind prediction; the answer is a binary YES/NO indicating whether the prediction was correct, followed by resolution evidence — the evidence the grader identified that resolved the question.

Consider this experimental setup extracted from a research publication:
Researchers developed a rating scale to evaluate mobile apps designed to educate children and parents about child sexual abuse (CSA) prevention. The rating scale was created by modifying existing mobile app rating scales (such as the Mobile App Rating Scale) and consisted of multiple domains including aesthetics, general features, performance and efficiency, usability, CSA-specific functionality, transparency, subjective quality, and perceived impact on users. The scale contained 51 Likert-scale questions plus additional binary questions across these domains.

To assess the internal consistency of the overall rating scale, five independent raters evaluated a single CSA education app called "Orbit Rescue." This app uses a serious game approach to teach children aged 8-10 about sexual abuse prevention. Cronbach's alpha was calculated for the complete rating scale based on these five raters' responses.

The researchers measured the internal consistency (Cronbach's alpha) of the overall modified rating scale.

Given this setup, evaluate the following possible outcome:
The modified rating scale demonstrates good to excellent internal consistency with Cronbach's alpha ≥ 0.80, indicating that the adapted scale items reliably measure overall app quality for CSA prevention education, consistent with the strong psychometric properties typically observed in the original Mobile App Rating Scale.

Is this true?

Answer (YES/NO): YES